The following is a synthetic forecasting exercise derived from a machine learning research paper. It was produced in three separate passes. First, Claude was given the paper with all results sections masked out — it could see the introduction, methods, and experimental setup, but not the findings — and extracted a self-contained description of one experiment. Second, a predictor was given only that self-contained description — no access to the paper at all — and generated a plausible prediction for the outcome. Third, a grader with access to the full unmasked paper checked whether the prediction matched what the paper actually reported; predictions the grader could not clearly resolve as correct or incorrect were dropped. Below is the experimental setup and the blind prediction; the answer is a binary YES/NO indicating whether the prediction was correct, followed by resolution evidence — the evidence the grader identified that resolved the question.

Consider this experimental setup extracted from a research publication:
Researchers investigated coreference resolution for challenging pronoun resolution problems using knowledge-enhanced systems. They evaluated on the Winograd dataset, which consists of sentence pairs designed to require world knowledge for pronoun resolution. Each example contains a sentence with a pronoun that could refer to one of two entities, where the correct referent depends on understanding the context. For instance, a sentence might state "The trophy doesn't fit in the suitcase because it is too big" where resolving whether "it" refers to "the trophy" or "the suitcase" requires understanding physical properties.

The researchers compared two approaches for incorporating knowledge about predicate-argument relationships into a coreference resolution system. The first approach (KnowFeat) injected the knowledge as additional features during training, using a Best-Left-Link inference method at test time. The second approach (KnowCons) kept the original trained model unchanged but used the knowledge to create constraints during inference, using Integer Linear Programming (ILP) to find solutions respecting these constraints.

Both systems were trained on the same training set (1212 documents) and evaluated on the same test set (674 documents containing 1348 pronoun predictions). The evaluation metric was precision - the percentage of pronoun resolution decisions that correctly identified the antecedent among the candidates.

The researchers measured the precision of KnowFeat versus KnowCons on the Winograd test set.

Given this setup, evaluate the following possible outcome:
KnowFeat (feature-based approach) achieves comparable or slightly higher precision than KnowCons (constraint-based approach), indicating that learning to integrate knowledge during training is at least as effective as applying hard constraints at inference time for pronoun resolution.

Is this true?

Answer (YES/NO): NO